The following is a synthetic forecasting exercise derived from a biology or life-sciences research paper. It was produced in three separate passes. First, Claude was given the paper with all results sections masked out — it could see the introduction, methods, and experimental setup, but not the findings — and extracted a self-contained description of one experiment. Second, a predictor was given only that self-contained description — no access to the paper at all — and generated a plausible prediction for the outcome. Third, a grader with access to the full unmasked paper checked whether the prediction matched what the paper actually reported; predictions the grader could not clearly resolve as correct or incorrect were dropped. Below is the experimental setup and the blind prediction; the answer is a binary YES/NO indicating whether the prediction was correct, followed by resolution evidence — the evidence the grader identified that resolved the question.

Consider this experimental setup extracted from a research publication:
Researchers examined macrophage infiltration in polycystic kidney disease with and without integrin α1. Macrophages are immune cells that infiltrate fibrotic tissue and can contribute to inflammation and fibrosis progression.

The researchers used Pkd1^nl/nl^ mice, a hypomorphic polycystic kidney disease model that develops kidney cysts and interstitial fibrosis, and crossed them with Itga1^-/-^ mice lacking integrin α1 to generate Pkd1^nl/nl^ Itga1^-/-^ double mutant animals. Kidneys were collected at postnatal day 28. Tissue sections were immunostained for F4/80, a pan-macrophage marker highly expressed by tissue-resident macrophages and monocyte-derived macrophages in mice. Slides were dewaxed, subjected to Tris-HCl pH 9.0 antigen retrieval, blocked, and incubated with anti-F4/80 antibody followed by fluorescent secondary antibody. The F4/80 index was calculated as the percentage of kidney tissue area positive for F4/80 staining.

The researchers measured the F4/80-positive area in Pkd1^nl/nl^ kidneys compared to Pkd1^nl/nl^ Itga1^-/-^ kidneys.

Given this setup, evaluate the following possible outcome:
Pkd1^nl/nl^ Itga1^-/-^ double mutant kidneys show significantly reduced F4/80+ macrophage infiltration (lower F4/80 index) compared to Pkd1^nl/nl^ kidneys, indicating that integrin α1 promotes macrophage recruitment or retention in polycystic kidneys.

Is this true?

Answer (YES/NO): YES